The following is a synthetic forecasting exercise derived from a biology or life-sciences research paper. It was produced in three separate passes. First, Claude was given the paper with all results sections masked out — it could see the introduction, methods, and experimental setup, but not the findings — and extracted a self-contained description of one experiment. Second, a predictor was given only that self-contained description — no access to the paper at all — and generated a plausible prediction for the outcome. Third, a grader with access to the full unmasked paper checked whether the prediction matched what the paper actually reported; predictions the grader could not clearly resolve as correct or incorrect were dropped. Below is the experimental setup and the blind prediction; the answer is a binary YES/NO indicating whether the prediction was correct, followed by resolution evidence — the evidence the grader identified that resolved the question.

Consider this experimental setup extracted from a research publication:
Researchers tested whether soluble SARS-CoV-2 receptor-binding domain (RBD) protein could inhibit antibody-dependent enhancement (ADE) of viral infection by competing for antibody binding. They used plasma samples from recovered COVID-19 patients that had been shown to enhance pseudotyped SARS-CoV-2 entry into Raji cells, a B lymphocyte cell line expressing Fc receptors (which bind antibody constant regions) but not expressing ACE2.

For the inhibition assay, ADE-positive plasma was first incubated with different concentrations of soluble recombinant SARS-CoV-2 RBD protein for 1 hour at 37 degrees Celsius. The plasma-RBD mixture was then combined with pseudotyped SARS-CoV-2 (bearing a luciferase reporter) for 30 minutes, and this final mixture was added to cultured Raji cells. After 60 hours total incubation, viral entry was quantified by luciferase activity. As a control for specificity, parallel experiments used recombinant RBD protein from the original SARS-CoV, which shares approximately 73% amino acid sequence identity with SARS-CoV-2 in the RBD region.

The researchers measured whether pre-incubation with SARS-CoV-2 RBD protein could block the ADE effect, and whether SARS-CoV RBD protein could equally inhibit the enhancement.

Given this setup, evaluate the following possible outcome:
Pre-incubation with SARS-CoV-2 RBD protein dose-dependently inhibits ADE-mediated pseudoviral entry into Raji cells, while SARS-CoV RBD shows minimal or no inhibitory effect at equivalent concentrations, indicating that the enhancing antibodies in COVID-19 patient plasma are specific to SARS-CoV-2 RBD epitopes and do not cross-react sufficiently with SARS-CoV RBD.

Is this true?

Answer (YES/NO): YES